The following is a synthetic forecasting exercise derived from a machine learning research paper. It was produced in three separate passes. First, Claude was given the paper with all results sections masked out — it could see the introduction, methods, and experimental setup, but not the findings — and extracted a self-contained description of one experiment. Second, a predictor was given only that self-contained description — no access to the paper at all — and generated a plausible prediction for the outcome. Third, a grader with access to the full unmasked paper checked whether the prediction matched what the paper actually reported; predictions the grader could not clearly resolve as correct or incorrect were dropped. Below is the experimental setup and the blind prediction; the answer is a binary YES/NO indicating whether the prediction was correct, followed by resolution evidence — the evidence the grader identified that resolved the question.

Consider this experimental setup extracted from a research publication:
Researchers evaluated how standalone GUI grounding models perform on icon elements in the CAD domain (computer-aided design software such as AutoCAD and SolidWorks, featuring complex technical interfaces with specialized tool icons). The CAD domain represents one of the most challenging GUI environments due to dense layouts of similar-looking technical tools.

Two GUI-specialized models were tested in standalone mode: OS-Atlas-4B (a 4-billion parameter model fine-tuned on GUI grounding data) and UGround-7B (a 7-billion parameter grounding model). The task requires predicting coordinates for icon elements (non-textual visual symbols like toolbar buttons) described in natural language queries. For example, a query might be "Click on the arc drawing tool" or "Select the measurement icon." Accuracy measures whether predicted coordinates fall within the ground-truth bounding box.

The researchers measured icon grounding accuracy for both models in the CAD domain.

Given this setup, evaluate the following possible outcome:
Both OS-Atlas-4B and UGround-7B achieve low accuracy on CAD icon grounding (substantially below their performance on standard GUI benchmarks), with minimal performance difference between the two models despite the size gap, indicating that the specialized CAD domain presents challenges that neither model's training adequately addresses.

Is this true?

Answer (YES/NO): YES